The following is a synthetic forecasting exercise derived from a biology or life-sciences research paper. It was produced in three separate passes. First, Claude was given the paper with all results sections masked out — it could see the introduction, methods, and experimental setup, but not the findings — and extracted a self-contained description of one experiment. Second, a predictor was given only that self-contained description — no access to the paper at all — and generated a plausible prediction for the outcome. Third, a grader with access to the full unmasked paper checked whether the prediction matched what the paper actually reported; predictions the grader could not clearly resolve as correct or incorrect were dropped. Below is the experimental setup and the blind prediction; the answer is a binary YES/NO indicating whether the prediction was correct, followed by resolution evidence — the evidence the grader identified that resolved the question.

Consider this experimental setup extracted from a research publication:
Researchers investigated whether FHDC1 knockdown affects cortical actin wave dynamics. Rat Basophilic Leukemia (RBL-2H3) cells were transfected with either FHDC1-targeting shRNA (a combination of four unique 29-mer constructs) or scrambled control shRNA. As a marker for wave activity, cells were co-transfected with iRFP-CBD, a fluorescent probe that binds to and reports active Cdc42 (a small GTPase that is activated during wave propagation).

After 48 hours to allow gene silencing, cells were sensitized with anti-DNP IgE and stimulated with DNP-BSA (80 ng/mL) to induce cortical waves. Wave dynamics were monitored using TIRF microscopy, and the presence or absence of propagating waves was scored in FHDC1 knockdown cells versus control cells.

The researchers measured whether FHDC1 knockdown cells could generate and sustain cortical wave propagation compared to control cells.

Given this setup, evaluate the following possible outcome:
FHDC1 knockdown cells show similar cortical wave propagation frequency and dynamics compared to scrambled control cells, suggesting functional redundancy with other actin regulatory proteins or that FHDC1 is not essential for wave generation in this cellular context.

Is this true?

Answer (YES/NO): NO